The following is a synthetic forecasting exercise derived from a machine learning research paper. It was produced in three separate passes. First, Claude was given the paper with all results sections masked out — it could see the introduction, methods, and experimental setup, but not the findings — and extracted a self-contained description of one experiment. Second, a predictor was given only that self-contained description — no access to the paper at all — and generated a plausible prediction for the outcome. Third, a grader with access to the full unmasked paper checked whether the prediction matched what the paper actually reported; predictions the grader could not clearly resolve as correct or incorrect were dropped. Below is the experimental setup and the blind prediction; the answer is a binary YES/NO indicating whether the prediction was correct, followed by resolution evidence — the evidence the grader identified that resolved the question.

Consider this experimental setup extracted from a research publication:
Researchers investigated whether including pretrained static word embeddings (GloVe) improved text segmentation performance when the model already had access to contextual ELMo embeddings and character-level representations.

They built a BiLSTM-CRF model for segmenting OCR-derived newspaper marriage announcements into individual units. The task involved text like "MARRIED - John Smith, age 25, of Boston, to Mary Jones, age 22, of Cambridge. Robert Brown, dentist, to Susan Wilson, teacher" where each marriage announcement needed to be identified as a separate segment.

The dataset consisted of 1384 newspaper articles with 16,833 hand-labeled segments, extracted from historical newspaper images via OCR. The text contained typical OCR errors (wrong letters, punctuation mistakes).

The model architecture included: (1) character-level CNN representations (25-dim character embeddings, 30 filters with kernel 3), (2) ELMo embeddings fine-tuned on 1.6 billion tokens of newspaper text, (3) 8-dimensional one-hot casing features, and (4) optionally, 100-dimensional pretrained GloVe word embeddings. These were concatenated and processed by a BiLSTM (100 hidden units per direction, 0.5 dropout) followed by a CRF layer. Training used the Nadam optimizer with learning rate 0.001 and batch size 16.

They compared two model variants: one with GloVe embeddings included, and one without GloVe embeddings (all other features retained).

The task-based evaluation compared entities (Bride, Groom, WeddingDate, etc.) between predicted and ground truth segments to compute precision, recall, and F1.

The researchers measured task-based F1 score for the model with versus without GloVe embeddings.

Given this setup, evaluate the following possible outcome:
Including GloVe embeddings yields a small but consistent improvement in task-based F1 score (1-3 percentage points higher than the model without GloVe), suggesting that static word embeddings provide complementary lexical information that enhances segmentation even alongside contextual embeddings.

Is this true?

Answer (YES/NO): NO